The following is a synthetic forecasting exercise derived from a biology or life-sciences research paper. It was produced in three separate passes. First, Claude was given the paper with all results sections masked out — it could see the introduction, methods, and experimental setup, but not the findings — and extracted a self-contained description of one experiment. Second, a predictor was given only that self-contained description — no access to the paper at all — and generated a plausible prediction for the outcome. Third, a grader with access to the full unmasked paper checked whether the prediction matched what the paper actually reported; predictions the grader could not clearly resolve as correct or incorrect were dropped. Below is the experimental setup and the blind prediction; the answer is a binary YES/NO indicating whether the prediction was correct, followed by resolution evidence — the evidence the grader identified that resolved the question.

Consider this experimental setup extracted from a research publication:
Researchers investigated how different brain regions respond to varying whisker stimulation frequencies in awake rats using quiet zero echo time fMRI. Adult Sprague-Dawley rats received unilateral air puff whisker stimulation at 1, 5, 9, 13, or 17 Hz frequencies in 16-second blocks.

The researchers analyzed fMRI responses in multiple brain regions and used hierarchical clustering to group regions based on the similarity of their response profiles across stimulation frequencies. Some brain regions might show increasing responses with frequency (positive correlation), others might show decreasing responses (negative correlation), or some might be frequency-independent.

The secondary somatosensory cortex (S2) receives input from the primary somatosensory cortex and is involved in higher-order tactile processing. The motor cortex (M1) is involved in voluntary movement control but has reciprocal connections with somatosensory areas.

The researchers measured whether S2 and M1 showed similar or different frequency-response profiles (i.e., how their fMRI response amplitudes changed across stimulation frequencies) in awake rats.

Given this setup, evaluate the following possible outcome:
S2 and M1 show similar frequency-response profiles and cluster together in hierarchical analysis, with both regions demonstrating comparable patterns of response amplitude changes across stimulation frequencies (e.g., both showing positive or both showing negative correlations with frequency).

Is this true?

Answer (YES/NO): NO